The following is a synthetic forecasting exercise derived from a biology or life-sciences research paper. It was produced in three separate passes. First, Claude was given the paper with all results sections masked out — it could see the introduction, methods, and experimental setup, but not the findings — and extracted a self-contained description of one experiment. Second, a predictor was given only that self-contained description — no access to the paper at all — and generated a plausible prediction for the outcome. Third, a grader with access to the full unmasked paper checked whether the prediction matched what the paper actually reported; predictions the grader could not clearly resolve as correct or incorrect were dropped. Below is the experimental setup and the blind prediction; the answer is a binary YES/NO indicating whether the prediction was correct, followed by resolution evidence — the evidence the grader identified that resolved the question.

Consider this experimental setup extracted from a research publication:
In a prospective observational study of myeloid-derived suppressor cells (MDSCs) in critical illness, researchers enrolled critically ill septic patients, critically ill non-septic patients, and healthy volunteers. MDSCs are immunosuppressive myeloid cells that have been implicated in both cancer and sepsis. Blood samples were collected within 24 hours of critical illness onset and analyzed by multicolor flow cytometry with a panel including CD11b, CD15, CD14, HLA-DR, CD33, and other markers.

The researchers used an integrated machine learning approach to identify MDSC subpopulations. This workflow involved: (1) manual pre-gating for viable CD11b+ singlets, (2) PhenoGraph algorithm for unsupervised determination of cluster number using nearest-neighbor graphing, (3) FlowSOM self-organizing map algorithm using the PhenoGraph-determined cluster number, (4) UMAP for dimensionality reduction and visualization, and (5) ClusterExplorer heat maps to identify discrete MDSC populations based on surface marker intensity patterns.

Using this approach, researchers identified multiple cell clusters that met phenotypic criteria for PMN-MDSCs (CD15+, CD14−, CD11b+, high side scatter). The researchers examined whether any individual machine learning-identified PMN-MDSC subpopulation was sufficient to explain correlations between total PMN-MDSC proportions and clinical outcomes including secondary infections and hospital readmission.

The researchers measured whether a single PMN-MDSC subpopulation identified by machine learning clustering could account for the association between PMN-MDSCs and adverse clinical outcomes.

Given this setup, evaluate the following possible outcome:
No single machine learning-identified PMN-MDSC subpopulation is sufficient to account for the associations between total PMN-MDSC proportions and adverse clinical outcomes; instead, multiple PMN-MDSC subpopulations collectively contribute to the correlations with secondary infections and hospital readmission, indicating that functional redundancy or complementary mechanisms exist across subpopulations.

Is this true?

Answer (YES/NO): YES